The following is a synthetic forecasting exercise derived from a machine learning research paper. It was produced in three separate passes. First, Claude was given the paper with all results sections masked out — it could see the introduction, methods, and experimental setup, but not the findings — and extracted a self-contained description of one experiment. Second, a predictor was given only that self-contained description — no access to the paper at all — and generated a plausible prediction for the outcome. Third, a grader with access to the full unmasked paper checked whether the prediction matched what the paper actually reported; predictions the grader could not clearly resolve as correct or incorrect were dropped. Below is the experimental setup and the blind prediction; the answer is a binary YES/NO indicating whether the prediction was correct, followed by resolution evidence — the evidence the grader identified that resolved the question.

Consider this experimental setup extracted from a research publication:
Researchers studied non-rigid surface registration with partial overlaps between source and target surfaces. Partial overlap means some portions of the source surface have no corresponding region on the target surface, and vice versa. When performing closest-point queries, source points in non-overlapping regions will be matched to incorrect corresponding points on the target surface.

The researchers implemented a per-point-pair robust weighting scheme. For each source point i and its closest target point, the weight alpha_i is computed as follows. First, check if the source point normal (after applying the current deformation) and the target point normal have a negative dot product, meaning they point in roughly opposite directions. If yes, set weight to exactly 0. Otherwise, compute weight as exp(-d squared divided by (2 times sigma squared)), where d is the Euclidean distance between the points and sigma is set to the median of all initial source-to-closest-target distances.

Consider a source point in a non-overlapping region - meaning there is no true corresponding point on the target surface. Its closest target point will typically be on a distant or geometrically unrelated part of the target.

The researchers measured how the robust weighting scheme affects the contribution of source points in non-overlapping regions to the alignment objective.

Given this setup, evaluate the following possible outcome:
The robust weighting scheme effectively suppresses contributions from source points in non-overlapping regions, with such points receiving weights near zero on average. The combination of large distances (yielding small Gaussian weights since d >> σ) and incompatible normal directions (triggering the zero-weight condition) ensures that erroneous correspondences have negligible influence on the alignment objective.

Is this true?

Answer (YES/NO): YES